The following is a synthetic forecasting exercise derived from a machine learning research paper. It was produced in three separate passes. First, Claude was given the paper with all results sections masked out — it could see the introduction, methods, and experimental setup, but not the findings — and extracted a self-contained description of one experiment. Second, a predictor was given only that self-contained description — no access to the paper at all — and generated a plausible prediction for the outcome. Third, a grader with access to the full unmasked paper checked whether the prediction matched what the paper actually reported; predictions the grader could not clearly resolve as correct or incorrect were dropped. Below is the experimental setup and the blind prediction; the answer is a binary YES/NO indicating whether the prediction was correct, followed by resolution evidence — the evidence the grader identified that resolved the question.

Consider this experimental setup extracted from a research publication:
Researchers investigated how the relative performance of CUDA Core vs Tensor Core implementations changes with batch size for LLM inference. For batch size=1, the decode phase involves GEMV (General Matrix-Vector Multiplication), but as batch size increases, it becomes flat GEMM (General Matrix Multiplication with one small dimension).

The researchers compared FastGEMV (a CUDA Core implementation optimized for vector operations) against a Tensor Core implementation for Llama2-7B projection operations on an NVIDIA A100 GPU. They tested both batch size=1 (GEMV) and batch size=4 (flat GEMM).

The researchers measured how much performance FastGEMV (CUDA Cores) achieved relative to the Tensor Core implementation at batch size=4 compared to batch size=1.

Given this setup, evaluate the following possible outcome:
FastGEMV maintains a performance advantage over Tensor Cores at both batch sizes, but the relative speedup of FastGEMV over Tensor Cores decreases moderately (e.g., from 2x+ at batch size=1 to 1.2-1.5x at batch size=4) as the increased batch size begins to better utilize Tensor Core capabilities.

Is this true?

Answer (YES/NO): NO